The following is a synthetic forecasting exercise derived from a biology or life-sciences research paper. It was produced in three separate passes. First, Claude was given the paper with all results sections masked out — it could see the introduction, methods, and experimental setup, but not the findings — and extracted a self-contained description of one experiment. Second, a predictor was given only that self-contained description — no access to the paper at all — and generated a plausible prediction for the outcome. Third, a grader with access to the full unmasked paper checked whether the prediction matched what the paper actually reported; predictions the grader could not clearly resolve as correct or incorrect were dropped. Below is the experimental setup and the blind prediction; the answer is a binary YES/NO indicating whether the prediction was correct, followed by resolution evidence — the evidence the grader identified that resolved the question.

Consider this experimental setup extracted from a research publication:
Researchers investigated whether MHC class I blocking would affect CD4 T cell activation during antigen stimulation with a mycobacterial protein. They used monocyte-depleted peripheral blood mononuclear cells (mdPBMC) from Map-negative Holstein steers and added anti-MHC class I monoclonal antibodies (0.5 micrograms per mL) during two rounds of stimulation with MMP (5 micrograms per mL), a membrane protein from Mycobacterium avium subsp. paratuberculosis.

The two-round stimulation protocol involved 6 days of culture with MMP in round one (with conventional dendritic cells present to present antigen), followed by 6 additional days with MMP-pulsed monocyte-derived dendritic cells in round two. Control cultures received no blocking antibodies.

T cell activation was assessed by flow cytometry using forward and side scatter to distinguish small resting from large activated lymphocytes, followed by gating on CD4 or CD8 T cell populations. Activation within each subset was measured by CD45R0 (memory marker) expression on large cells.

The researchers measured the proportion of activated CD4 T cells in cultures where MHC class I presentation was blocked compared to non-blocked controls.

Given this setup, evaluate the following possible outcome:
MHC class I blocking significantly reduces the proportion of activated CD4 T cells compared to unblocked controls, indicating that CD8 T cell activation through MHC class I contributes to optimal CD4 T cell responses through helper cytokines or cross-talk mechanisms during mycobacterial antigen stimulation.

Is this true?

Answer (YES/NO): YES